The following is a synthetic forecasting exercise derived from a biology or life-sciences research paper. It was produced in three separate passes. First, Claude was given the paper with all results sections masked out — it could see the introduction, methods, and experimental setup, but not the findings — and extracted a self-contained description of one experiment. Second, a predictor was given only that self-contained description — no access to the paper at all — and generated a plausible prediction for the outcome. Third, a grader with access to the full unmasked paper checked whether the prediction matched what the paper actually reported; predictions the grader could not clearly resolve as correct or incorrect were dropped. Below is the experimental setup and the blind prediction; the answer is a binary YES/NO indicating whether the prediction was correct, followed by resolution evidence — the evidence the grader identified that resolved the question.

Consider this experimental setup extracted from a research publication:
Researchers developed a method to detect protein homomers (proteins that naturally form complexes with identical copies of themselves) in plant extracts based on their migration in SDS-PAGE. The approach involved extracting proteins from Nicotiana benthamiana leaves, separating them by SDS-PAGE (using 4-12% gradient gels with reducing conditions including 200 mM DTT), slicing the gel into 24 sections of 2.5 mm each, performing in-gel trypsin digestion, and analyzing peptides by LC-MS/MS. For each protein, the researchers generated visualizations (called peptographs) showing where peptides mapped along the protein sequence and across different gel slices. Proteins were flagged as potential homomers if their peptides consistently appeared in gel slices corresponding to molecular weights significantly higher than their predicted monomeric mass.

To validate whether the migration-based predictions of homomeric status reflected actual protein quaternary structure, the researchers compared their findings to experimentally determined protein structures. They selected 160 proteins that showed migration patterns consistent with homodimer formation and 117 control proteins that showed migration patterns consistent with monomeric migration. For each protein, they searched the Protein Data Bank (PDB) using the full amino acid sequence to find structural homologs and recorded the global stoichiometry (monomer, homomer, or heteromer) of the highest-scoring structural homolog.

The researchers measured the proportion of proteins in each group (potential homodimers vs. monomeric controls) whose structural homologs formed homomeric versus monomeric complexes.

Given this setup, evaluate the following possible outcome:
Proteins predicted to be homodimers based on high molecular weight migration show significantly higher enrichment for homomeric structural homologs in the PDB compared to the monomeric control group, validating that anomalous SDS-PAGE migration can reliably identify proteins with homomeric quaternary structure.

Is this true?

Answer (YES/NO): YES